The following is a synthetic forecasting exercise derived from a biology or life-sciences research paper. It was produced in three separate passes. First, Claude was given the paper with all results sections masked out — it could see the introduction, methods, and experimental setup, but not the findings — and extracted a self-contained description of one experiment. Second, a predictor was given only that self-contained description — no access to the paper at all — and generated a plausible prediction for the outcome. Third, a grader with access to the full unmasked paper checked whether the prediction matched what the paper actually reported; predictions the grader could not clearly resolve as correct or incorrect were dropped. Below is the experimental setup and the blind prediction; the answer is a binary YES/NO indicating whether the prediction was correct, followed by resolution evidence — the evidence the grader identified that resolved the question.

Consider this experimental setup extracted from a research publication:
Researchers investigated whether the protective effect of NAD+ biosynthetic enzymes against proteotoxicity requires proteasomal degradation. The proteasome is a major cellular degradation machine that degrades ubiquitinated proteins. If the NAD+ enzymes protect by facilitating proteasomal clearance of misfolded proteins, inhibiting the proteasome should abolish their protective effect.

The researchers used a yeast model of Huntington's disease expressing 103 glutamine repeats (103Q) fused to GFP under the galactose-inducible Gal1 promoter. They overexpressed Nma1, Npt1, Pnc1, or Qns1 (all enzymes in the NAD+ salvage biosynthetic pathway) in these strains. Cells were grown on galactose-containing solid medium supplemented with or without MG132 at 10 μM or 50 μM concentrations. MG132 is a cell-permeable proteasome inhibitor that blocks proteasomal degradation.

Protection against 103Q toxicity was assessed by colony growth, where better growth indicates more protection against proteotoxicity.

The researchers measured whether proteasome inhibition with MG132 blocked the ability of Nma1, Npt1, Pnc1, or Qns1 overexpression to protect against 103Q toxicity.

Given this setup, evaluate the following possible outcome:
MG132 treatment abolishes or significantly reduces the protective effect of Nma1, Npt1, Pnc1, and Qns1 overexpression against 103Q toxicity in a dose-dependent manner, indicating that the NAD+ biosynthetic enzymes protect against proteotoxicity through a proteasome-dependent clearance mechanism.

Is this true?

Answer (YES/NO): NO